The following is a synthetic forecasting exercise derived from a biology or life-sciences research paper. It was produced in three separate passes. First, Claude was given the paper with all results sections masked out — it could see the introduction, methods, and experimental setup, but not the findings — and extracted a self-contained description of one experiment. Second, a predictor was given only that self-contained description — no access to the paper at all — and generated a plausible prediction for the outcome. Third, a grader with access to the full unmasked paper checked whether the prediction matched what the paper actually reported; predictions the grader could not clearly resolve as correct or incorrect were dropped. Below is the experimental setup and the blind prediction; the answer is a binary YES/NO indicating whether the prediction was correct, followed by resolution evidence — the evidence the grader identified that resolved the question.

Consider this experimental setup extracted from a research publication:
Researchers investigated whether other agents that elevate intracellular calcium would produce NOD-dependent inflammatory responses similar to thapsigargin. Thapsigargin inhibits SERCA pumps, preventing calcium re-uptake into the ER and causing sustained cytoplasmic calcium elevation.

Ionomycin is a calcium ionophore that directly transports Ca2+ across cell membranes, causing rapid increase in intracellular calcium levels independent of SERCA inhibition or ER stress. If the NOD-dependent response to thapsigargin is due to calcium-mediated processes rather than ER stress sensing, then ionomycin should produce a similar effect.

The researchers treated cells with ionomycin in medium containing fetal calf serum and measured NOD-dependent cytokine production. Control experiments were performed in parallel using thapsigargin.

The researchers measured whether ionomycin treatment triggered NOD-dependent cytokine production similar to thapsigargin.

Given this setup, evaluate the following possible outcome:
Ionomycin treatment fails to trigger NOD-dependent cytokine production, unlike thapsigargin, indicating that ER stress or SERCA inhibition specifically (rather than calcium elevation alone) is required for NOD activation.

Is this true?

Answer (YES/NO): NO